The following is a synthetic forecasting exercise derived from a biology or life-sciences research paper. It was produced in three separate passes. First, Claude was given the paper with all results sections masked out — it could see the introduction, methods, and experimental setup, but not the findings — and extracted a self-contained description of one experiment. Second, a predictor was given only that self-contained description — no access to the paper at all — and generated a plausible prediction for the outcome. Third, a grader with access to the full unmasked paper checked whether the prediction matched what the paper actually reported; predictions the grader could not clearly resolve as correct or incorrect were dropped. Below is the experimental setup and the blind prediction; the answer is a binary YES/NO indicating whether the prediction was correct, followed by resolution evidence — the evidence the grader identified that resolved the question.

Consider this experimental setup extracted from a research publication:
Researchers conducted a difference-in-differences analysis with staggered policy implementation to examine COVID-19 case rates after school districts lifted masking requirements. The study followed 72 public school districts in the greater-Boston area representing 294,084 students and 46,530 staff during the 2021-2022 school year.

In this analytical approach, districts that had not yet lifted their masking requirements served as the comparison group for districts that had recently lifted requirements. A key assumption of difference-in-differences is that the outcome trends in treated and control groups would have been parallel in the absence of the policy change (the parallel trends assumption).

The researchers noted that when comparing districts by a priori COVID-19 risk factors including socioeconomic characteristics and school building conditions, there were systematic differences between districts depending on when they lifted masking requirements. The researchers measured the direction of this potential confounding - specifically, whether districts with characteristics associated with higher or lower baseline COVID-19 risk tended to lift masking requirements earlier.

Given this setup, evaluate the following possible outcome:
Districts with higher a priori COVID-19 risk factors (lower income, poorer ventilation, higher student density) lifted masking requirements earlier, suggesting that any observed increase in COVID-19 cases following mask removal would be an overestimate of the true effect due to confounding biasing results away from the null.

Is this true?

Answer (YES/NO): NO